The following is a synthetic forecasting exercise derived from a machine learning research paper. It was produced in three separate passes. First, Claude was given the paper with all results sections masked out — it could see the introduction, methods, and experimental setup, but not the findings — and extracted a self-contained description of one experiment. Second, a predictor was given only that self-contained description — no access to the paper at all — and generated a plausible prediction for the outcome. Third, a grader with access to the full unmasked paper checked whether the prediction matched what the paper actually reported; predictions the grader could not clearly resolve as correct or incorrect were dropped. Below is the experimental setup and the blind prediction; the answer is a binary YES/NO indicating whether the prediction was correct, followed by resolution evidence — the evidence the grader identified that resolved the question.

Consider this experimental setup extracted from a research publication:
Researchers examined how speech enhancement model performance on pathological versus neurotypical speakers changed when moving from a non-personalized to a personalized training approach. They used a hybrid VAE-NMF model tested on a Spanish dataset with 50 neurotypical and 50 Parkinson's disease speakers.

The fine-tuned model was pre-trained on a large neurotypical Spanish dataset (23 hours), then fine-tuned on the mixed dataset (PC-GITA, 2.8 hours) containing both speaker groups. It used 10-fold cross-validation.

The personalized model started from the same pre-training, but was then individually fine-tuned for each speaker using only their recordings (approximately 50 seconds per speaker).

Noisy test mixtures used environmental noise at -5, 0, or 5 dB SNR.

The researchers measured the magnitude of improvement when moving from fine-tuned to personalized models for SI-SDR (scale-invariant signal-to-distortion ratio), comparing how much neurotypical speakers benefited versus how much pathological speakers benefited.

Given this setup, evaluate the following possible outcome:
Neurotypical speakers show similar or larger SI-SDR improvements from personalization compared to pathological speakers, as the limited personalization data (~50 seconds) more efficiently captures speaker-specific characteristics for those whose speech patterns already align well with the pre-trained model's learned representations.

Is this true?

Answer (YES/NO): NO